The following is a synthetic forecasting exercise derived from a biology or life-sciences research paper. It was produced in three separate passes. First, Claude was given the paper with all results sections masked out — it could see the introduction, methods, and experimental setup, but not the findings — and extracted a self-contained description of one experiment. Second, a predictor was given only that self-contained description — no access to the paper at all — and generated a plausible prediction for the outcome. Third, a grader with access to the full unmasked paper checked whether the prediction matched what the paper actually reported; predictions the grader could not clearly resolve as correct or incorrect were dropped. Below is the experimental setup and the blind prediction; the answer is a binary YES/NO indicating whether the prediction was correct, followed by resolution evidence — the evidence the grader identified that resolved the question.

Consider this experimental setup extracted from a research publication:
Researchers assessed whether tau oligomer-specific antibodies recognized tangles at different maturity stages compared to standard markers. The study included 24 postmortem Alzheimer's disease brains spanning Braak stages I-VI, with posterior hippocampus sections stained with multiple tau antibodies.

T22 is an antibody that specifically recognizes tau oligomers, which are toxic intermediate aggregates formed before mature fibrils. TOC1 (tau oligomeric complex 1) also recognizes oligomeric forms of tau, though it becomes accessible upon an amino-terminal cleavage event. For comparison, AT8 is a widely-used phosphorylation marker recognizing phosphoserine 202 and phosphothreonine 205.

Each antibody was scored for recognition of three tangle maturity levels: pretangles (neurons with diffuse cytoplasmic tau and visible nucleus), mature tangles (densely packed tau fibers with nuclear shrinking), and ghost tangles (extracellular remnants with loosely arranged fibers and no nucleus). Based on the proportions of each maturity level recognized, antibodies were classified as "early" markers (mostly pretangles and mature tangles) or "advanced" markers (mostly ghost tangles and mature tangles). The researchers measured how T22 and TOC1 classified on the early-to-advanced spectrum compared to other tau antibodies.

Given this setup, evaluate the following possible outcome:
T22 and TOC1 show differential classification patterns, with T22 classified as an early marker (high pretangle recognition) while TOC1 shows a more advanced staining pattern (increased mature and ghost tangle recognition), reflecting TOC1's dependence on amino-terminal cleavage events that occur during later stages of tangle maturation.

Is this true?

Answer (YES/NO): NO